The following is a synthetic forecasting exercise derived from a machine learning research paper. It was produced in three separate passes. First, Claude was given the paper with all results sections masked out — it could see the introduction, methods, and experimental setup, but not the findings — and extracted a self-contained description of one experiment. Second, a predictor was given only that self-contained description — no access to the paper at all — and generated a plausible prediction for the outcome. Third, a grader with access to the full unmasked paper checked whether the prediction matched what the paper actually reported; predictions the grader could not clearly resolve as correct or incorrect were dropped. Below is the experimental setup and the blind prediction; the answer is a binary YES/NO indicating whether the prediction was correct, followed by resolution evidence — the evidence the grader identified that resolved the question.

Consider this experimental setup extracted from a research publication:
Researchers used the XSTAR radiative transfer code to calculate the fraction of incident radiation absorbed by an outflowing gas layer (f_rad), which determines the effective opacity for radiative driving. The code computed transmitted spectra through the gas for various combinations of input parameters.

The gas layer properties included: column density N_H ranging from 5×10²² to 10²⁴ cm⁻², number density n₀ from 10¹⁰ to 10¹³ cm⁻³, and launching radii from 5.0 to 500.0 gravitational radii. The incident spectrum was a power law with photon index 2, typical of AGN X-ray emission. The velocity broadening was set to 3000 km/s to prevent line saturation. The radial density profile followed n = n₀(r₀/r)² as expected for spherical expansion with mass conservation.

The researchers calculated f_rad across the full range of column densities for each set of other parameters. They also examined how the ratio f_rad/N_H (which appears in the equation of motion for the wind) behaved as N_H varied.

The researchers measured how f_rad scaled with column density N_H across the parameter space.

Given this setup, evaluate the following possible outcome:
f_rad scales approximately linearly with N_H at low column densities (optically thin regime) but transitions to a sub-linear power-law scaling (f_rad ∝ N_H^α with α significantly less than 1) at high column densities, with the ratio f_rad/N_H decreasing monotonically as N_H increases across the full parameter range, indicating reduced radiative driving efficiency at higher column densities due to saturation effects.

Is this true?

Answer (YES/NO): NO